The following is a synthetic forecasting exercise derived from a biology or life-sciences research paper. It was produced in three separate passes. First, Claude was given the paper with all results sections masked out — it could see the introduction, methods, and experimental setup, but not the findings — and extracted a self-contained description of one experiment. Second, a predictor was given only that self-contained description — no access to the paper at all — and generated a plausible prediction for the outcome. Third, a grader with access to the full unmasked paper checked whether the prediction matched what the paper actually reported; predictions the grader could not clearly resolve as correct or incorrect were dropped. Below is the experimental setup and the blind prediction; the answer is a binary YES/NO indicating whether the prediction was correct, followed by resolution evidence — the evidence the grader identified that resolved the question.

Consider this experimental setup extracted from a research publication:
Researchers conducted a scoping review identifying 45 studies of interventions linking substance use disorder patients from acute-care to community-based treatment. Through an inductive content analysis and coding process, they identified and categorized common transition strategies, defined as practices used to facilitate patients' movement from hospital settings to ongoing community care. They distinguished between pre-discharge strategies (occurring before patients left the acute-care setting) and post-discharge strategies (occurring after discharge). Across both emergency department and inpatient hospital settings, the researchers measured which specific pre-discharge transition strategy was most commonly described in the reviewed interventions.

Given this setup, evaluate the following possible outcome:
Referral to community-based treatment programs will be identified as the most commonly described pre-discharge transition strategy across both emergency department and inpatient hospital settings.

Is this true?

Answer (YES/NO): NO